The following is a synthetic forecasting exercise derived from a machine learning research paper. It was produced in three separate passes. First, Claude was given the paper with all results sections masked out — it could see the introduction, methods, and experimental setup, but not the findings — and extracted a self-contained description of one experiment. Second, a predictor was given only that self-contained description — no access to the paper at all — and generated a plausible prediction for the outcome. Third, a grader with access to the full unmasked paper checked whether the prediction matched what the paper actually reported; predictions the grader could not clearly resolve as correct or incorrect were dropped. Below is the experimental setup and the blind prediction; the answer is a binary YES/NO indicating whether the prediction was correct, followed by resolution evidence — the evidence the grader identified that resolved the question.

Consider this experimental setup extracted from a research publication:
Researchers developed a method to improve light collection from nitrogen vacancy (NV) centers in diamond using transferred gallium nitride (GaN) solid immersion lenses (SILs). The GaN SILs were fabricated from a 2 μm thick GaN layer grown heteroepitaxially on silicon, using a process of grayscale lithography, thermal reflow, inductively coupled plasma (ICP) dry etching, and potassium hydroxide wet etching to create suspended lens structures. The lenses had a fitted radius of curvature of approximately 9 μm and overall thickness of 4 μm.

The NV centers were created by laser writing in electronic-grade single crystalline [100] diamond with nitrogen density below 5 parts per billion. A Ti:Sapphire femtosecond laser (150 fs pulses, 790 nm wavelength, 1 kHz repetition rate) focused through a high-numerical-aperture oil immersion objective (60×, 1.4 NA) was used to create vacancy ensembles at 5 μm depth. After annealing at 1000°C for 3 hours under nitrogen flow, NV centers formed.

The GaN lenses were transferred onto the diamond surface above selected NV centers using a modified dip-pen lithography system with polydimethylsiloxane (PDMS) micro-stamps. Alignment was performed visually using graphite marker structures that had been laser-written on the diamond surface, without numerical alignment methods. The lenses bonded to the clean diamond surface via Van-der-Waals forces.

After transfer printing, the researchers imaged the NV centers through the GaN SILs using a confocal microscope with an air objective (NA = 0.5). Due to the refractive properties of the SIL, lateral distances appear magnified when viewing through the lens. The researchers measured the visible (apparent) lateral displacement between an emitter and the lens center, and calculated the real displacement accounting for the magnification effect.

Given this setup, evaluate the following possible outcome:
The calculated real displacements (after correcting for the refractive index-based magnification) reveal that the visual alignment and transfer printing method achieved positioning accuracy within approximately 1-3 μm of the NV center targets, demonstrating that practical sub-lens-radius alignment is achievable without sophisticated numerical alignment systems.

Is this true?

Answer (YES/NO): NO